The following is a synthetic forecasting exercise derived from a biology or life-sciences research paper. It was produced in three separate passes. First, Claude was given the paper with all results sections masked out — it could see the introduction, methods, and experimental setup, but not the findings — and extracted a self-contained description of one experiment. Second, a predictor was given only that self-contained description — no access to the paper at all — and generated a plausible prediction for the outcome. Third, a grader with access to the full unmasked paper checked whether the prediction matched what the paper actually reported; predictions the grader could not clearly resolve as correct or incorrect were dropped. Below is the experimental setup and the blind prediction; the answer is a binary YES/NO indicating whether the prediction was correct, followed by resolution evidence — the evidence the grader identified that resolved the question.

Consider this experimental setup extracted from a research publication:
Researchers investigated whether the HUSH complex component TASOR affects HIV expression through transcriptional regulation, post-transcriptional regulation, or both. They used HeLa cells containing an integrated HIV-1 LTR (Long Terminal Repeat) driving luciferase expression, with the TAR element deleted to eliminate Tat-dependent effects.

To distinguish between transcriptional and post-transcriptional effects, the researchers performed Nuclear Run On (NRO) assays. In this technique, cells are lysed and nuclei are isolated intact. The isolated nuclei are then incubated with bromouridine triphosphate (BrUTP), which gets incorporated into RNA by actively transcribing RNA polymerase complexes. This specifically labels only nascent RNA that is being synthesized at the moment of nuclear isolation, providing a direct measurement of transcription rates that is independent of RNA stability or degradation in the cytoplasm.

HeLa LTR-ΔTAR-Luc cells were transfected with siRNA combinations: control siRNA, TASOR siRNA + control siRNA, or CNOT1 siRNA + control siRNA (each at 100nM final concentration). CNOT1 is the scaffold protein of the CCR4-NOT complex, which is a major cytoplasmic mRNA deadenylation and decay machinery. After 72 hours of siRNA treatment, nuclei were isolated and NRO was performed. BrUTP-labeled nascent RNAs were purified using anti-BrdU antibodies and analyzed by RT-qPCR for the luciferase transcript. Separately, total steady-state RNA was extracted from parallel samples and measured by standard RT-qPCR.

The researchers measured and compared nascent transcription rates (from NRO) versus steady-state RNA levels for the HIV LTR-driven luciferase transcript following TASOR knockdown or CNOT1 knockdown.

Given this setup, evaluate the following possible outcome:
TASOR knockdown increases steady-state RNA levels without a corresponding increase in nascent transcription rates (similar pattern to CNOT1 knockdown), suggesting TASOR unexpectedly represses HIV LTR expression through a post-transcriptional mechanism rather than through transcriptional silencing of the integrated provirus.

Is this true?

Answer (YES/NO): YES